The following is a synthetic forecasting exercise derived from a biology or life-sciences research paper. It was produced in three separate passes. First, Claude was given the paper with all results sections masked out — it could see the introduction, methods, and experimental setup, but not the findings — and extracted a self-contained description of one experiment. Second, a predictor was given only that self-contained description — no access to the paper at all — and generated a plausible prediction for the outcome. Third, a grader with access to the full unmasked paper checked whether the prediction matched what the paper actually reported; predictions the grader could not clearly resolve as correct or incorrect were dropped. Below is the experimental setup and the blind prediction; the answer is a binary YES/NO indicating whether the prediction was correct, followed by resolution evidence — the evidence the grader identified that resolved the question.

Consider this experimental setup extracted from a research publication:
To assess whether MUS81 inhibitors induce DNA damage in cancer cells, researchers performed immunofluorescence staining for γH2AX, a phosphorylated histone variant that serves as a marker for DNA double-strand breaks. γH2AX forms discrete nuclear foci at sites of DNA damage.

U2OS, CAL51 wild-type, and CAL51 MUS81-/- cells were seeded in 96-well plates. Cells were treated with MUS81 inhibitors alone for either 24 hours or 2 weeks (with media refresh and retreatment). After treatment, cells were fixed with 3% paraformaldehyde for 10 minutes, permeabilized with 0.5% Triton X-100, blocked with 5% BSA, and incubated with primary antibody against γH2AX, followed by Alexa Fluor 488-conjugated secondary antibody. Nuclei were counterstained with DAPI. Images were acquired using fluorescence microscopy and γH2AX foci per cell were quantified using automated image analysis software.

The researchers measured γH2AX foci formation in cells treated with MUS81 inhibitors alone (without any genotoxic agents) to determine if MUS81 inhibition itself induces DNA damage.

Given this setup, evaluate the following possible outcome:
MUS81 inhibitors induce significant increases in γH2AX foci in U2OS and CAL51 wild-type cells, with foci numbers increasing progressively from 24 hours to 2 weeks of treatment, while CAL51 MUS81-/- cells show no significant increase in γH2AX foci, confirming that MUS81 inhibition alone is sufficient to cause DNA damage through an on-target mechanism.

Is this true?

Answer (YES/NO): NO